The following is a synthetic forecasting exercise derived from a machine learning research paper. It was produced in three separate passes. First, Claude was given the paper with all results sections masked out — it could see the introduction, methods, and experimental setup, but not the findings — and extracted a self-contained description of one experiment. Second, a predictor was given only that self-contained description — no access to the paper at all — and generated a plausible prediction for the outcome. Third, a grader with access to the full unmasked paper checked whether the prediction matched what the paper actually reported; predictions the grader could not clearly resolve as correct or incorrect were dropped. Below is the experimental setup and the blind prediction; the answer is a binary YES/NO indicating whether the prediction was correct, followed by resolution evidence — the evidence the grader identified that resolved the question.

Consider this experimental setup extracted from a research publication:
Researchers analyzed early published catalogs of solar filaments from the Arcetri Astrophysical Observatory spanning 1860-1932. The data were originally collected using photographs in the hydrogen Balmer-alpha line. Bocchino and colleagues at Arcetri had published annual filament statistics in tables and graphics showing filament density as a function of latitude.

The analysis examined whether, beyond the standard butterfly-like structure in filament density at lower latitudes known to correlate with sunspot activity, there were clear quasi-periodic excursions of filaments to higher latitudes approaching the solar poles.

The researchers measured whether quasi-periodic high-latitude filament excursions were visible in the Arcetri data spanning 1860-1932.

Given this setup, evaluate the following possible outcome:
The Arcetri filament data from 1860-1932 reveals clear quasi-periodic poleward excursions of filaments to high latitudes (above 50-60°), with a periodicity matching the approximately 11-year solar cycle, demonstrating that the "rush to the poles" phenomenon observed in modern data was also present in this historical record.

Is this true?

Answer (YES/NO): YES